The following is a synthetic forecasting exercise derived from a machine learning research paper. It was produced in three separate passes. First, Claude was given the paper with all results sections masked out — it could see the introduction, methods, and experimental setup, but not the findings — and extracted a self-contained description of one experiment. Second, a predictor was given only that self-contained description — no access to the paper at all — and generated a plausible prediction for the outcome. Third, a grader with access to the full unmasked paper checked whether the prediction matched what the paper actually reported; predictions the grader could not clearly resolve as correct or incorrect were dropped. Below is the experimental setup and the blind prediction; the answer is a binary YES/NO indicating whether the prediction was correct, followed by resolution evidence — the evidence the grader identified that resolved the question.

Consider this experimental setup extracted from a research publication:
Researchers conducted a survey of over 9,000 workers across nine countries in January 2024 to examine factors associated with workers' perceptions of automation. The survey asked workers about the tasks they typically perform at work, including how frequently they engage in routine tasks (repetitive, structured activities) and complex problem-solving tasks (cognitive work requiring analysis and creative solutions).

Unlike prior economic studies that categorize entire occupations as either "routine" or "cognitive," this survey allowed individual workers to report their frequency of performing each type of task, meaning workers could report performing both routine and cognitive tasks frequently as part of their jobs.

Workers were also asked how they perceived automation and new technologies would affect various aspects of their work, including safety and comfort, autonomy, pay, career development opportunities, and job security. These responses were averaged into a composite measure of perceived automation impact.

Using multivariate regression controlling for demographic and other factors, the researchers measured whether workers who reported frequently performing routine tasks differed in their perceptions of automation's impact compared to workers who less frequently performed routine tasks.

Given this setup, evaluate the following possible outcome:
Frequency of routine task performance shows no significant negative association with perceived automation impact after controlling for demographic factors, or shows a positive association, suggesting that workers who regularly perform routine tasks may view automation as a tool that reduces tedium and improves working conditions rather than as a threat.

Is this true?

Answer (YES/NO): NO